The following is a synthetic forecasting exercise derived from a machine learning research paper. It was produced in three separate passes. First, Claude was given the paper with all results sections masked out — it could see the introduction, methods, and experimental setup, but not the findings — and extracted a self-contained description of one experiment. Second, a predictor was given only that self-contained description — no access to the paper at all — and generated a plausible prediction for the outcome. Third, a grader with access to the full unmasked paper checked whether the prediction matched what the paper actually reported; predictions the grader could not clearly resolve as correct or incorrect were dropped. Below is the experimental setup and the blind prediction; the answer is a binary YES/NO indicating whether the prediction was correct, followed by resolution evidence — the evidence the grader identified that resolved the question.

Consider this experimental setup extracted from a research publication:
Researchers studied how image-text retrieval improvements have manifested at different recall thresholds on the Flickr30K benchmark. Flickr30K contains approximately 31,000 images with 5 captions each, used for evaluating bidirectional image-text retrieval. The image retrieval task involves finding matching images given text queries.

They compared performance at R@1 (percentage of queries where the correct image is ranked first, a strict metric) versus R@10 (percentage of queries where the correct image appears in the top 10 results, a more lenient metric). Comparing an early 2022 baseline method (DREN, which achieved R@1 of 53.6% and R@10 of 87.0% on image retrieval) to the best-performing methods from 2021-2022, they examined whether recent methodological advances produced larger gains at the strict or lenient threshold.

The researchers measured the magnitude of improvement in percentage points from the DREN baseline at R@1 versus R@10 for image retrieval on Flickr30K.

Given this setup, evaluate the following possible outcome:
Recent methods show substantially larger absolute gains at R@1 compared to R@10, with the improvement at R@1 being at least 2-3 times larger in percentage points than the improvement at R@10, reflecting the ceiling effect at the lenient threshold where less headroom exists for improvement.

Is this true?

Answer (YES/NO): NO